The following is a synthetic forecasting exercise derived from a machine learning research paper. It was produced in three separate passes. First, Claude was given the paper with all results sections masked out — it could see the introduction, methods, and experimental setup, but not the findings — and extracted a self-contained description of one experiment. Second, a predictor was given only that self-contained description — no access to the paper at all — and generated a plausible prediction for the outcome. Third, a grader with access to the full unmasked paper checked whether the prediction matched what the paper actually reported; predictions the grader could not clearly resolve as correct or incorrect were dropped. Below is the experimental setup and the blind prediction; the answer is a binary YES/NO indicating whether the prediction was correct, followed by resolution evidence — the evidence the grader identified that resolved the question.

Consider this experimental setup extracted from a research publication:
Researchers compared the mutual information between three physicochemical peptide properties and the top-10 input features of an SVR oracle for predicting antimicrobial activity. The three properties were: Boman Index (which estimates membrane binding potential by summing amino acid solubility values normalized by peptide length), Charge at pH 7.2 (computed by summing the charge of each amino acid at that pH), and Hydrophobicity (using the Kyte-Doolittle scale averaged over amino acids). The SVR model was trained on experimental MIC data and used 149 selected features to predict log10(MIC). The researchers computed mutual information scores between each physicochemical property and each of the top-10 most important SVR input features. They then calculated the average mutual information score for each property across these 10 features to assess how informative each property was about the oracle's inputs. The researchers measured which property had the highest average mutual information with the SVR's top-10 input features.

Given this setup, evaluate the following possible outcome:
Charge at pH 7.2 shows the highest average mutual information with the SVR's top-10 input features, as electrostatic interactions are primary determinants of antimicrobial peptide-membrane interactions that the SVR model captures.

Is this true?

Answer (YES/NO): NO